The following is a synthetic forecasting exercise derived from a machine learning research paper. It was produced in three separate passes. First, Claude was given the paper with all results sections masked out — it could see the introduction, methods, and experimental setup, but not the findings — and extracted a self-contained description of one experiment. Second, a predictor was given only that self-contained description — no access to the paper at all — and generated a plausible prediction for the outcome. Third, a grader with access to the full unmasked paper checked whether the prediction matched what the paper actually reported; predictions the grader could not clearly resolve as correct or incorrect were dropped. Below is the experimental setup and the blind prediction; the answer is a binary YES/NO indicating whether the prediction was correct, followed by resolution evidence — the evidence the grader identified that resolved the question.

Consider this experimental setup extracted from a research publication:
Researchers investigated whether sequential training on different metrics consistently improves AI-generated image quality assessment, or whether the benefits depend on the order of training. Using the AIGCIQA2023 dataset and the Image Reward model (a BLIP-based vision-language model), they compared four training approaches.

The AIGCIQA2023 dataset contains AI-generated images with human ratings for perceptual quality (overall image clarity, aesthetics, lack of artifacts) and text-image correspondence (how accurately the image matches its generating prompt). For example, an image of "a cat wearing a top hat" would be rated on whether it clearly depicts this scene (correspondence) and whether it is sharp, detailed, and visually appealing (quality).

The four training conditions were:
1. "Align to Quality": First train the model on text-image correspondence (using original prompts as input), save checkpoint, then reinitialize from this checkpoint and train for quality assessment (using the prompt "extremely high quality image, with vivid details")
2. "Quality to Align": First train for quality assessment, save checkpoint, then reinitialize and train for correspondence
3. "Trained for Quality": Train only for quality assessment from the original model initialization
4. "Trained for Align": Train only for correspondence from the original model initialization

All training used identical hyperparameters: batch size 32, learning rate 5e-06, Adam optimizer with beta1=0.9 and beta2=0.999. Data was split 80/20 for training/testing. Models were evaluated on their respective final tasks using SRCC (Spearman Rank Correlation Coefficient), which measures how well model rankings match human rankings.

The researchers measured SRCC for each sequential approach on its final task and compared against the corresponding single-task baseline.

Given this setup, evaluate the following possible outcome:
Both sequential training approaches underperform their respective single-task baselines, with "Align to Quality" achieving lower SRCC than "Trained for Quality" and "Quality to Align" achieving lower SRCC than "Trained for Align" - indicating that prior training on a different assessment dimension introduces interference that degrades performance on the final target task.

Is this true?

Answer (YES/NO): NO